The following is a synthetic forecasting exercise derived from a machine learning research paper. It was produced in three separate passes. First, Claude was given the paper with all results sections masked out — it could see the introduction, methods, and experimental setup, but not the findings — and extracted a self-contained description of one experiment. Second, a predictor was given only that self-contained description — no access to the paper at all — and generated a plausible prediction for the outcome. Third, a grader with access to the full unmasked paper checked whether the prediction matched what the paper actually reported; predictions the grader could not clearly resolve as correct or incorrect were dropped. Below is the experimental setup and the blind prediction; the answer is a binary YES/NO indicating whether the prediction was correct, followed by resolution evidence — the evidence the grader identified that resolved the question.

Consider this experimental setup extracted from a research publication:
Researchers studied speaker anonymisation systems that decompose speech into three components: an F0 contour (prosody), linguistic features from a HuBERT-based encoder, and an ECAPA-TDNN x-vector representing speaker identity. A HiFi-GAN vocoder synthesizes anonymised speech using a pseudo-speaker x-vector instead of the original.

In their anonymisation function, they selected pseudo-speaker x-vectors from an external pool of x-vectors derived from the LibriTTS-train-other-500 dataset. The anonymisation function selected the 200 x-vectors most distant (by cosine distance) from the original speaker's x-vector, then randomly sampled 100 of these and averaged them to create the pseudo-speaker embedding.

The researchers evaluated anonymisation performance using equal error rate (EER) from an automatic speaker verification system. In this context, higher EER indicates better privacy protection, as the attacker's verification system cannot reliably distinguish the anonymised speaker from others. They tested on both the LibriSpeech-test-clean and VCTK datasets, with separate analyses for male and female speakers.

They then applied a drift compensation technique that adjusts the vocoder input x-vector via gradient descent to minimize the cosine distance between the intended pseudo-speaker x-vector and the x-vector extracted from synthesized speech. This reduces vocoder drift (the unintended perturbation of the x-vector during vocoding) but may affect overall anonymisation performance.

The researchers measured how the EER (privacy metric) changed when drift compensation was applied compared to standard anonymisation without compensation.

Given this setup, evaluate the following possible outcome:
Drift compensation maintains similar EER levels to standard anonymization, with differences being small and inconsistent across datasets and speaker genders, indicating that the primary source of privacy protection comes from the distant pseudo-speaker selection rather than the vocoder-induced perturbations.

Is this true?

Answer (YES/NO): NO